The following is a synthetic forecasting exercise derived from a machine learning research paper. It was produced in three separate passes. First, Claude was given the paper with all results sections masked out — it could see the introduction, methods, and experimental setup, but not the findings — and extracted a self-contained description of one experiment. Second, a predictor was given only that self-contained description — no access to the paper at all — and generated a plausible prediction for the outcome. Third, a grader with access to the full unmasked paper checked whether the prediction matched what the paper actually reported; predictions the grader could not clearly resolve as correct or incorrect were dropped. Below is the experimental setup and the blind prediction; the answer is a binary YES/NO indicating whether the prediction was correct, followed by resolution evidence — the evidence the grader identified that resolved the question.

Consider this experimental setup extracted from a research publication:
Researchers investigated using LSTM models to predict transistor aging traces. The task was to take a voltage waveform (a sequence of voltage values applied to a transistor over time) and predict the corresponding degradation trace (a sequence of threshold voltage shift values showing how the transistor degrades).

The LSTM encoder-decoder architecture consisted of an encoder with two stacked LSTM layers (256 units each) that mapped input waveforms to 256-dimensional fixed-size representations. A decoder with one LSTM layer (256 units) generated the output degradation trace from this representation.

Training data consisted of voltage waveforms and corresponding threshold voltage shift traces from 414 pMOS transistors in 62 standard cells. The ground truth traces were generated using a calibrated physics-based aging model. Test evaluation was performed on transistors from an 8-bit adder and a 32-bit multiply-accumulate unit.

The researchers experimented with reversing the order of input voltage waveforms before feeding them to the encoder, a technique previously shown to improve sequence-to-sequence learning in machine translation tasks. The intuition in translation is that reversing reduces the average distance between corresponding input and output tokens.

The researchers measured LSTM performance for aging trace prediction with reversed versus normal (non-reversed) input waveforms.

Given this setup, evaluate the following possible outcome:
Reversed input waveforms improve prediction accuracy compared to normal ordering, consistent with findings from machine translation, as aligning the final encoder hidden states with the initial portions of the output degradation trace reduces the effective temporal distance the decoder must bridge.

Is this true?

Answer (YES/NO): YES